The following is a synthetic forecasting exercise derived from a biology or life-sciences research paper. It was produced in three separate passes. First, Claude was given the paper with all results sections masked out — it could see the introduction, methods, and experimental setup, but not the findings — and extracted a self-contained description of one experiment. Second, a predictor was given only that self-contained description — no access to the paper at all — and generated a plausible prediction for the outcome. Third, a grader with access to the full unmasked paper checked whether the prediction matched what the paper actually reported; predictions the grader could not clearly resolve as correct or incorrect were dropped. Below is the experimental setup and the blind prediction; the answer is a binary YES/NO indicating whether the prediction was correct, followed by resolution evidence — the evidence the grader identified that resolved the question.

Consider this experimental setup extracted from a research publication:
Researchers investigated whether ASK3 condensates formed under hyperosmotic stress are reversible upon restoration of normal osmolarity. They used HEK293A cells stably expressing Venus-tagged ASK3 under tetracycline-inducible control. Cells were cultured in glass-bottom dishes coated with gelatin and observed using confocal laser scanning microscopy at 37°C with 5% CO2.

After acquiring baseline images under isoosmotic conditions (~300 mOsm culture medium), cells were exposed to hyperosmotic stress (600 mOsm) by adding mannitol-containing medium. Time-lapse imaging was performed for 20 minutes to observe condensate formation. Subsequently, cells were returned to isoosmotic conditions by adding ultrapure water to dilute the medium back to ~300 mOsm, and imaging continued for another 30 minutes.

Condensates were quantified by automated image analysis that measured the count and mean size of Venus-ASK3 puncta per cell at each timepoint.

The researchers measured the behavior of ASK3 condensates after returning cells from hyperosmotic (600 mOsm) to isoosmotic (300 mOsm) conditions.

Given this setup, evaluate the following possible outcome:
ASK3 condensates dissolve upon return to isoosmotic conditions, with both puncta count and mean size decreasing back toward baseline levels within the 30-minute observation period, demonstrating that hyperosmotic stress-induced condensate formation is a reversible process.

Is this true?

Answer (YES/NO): YES